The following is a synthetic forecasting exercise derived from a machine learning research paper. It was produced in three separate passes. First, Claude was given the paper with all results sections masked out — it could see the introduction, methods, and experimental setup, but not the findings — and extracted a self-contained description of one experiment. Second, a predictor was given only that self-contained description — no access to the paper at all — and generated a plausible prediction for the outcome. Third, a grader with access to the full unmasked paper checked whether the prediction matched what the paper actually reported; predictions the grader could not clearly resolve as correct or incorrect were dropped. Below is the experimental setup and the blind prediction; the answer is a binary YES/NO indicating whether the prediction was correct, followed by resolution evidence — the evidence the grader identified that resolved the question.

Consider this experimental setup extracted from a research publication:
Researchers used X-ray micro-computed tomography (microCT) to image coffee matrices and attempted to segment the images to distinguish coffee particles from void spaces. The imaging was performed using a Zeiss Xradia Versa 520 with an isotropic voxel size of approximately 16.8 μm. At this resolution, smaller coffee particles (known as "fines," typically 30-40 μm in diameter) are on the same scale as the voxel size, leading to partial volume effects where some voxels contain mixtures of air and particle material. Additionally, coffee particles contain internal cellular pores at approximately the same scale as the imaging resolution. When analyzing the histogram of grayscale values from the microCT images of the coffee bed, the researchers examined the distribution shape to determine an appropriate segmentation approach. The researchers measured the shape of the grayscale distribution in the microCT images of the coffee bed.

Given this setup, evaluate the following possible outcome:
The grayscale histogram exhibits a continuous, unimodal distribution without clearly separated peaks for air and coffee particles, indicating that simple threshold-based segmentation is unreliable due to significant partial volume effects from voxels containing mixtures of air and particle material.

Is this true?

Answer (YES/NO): YES